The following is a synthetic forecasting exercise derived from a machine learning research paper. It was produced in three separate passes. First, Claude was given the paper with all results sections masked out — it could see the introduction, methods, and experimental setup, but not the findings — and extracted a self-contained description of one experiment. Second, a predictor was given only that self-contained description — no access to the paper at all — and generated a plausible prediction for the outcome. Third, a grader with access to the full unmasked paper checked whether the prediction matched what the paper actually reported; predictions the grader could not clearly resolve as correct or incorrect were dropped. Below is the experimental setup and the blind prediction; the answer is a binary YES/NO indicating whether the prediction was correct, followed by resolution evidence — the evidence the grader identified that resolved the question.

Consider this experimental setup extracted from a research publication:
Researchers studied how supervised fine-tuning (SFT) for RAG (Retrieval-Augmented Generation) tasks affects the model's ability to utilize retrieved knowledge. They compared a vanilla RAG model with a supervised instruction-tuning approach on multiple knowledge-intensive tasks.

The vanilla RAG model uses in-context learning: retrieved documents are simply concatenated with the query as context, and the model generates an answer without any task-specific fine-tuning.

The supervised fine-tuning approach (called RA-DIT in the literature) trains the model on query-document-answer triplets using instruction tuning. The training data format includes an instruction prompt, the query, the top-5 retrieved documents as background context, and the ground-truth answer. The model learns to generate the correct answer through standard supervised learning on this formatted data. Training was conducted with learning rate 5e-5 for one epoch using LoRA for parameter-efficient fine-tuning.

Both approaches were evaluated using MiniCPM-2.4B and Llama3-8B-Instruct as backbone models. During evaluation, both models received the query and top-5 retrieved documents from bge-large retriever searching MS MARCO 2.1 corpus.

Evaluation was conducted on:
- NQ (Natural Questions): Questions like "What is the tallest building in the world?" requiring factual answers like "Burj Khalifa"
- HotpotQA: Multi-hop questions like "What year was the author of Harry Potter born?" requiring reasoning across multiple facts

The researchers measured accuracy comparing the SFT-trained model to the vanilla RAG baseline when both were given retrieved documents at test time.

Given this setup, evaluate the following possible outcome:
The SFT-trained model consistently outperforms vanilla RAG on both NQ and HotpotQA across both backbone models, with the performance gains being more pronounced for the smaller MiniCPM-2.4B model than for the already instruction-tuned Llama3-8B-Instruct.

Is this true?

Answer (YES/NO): NO